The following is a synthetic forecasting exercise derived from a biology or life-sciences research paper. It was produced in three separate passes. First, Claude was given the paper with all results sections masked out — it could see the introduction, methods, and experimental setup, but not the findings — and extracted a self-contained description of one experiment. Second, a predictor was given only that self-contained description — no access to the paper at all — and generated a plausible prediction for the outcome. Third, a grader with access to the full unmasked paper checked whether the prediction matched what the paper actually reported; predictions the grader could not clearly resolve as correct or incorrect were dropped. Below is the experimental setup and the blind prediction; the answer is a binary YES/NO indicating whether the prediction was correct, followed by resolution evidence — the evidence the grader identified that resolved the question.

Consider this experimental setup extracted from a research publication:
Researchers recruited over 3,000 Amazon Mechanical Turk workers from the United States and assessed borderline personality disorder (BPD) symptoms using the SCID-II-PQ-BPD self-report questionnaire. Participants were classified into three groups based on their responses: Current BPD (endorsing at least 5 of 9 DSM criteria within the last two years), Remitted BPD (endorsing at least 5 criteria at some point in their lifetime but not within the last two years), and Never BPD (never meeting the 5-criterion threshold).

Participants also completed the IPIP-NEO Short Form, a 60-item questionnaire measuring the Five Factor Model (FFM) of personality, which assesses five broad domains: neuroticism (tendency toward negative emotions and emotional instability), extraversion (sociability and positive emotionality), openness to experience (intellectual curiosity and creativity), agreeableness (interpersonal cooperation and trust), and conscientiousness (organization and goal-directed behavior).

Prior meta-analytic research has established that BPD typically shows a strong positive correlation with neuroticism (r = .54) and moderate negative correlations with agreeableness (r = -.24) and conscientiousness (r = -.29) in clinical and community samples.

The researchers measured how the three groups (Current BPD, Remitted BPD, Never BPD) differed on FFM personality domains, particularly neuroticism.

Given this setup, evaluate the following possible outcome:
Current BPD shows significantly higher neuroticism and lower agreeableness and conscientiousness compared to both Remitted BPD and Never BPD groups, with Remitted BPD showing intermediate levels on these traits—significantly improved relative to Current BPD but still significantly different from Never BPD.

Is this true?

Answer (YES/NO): YES